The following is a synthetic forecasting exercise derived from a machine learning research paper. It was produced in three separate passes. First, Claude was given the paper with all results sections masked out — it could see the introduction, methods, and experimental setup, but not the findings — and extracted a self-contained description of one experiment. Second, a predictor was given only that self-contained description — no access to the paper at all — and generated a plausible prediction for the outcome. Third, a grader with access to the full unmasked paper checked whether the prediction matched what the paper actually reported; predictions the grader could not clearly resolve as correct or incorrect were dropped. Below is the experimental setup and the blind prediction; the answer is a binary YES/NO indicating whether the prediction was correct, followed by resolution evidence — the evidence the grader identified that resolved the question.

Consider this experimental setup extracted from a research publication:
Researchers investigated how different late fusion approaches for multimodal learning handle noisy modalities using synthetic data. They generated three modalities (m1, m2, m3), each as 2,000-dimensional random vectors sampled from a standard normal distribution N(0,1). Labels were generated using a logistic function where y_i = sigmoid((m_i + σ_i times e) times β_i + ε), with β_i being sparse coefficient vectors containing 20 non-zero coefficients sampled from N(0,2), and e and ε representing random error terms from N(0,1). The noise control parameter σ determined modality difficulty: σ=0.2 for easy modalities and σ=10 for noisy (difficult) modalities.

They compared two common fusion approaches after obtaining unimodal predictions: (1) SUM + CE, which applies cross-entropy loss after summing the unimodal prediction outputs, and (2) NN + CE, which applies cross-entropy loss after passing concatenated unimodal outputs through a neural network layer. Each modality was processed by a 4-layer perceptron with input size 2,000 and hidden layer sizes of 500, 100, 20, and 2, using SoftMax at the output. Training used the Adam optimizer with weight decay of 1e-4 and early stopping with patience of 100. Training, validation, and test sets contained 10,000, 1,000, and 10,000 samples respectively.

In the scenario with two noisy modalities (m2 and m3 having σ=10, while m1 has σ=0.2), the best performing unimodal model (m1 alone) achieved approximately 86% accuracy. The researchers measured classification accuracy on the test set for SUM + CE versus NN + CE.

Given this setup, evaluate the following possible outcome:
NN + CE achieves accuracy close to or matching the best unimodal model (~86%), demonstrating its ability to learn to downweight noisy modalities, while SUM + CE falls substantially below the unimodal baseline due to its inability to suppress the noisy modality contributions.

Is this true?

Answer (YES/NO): NO